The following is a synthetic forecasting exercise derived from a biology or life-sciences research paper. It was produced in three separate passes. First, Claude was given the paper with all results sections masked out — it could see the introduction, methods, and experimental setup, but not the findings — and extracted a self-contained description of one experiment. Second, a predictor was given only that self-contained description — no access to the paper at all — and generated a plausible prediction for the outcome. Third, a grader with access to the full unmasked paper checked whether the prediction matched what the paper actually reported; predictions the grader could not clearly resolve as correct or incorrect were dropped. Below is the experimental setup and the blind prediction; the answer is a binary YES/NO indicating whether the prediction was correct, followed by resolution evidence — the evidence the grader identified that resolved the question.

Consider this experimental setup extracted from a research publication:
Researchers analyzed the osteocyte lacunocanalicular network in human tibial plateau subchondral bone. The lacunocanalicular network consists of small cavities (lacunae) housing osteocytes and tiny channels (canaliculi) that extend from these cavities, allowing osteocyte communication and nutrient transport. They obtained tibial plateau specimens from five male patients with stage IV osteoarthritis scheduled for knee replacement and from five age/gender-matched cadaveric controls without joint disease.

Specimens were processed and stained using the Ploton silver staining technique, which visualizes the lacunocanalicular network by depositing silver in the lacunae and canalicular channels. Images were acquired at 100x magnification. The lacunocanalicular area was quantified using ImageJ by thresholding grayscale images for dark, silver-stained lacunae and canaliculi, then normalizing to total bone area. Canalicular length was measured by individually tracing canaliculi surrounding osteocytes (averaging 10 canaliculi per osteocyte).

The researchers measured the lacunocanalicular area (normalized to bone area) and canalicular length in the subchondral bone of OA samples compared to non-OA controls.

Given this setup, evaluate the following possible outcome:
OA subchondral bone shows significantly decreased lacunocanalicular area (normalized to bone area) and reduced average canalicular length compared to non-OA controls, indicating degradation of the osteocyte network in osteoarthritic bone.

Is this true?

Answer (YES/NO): YES